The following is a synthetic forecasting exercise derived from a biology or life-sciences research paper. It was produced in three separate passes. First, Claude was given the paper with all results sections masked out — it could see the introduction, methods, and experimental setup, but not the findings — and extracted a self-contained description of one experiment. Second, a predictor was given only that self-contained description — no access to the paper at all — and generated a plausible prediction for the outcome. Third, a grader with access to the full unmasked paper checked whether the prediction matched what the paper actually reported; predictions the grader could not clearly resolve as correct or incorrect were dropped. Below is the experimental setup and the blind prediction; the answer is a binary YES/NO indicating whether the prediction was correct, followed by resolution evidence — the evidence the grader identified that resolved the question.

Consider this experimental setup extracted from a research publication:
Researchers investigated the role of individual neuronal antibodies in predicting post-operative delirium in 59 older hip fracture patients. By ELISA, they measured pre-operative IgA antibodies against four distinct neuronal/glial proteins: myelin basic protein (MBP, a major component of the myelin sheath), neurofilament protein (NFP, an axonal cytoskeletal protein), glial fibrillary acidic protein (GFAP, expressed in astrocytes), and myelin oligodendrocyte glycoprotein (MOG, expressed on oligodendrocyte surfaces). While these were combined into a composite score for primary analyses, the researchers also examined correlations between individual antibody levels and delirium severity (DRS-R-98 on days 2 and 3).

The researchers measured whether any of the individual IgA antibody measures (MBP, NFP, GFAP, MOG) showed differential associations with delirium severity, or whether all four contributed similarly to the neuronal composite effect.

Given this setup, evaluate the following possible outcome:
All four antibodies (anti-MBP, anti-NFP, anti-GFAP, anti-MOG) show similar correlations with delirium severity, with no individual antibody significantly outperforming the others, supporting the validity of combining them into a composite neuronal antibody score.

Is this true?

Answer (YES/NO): NO